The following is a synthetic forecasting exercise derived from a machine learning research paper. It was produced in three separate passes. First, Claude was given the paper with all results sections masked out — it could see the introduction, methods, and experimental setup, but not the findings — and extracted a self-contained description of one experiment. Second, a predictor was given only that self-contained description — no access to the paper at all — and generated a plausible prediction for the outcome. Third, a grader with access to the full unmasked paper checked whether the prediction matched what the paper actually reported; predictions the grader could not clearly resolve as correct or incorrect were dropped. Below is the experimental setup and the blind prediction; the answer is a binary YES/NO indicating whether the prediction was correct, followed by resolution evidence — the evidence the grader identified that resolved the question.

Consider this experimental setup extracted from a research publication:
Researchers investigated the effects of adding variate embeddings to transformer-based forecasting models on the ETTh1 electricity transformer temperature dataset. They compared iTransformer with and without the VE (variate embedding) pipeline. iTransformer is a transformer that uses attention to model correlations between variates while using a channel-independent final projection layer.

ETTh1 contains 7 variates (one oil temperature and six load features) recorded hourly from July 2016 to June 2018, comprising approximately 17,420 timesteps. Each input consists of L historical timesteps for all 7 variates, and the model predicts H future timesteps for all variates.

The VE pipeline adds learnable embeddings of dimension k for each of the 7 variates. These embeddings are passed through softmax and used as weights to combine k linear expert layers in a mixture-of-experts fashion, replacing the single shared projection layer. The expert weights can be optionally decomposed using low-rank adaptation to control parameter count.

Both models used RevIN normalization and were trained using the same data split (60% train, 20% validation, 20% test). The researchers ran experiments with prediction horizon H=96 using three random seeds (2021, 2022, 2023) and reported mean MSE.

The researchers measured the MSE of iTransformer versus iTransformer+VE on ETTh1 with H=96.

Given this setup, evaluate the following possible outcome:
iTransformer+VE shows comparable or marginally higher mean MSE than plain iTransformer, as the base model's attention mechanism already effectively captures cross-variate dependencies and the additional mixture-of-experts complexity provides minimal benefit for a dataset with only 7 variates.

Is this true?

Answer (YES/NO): YES